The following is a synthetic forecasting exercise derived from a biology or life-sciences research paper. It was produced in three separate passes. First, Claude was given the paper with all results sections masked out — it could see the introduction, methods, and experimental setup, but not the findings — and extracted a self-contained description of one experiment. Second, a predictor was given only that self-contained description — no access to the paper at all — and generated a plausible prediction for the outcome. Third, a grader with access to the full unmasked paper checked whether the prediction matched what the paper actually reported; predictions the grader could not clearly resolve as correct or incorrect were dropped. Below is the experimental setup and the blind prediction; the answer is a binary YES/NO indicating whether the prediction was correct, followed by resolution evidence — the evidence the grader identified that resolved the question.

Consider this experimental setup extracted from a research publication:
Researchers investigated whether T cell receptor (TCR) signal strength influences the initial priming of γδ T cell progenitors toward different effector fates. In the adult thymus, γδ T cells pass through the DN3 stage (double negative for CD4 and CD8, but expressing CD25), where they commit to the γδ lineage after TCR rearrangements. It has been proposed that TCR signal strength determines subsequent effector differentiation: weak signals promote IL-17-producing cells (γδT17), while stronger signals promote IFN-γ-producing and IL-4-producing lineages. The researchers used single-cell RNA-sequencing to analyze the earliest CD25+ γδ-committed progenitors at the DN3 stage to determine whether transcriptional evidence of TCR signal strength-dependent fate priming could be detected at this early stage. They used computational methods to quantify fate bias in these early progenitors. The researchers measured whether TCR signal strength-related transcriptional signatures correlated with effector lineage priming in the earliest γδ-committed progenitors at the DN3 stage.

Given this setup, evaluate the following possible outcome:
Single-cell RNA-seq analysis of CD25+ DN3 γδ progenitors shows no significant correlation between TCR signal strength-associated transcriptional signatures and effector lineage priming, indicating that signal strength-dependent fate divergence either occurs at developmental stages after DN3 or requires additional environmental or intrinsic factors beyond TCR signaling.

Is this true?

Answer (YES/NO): NO